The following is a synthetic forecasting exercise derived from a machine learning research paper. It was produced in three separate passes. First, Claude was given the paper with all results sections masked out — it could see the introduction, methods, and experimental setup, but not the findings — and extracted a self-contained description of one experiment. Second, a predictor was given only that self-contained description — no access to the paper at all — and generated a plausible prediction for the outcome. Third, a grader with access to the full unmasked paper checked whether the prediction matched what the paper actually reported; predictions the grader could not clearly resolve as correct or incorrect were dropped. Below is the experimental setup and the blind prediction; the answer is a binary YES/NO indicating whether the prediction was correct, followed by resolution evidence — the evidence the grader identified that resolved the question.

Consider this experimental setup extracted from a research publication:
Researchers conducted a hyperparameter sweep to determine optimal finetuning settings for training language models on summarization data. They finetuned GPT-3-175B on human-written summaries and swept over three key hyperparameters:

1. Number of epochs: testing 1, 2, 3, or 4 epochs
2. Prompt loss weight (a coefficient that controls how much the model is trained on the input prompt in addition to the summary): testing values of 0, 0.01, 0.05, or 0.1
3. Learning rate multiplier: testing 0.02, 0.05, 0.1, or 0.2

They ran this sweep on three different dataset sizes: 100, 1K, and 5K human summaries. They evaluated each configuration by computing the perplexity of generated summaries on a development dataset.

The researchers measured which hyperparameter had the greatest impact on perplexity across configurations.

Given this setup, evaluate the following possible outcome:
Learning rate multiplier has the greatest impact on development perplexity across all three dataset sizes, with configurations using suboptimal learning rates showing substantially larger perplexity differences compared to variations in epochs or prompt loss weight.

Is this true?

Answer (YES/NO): NO